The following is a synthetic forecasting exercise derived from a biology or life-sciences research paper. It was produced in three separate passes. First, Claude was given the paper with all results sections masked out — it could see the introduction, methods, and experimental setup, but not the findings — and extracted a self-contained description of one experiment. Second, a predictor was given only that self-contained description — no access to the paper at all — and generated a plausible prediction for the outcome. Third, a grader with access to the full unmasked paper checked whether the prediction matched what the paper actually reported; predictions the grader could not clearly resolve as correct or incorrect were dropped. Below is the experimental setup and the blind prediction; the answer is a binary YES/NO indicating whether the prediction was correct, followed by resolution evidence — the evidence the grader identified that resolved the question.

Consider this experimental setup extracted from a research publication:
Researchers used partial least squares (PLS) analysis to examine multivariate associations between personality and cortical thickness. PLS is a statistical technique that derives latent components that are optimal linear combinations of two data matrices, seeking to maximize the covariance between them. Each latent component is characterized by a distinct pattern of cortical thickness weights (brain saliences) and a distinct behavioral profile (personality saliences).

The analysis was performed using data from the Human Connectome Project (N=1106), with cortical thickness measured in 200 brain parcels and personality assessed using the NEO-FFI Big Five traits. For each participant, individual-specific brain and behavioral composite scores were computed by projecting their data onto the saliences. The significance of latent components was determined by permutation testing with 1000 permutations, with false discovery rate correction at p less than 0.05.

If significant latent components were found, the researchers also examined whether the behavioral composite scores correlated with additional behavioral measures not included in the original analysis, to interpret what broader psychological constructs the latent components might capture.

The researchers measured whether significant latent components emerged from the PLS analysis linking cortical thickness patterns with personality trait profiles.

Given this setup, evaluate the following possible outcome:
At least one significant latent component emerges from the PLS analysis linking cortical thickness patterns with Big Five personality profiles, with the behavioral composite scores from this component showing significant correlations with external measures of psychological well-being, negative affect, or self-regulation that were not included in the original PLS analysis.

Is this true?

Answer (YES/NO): YES